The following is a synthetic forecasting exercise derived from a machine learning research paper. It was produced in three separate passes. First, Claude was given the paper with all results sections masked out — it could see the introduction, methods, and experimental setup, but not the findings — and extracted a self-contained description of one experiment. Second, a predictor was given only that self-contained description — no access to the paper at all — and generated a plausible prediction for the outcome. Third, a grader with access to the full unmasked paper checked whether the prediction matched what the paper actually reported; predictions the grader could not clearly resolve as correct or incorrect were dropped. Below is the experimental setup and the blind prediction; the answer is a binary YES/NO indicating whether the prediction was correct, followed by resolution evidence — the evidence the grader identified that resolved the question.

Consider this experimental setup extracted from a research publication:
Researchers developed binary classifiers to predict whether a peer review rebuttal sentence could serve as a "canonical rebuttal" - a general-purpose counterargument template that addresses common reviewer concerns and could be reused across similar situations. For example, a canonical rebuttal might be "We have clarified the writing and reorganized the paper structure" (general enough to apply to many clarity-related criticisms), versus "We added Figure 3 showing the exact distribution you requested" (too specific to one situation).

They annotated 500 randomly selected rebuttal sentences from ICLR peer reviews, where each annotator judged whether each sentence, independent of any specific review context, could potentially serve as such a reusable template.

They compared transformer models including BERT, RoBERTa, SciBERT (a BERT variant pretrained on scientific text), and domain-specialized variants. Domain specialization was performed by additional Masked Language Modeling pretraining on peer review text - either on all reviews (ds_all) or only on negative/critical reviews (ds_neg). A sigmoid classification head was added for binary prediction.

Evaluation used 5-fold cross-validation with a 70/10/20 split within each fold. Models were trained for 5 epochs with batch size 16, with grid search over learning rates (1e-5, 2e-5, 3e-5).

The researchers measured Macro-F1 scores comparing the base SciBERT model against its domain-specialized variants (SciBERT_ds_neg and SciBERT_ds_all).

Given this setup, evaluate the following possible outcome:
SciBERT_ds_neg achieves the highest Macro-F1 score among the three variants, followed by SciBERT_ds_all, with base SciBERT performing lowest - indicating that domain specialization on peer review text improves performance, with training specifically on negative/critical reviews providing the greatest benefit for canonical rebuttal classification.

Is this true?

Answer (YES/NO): NO